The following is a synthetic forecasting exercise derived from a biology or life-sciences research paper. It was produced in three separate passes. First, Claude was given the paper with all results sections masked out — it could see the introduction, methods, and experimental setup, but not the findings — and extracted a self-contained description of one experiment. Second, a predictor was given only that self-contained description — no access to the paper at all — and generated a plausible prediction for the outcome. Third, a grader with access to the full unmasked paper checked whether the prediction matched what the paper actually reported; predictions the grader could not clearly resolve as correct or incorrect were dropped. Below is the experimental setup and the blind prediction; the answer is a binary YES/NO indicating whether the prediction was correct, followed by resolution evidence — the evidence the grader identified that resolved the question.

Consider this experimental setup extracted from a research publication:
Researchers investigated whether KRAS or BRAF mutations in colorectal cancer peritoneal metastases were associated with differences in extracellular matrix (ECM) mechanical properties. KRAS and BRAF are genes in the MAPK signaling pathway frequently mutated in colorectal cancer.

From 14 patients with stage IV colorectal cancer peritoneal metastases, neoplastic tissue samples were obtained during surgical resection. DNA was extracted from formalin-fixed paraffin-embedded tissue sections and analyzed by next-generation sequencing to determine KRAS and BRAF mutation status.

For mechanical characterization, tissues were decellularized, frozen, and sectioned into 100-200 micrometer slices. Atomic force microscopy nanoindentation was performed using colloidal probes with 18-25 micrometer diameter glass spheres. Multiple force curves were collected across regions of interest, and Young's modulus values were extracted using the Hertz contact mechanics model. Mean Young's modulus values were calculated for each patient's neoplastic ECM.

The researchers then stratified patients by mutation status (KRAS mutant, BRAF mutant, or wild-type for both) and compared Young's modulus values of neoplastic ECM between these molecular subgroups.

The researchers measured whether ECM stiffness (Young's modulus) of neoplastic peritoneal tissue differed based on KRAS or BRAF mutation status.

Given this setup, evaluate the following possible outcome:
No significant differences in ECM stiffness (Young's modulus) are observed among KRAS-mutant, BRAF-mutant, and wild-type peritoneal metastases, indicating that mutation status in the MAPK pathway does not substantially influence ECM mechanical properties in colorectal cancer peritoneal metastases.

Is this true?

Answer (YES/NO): NO